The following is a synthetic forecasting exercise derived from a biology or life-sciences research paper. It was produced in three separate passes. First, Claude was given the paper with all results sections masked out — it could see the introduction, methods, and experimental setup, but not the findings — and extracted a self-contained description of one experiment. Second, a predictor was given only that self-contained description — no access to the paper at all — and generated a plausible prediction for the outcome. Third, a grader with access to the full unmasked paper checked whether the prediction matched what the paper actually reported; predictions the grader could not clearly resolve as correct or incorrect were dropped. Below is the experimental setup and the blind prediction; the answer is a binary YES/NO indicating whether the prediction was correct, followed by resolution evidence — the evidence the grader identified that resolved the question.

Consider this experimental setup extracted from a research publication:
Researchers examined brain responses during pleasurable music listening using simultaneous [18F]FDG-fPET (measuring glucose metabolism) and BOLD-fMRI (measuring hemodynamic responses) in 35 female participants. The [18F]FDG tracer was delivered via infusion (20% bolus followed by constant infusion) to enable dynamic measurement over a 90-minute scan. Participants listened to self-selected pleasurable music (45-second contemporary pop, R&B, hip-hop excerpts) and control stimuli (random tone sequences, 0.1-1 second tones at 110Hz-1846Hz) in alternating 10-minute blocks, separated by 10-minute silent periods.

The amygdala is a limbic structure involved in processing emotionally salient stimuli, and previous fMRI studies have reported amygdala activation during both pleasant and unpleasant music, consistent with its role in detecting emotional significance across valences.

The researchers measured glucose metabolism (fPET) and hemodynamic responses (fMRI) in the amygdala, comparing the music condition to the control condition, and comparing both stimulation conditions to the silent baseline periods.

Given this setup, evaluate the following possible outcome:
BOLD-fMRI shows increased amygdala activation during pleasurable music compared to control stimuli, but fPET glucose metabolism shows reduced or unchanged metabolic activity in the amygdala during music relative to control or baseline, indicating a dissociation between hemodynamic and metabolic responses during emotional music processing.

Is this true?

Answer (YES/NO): NO